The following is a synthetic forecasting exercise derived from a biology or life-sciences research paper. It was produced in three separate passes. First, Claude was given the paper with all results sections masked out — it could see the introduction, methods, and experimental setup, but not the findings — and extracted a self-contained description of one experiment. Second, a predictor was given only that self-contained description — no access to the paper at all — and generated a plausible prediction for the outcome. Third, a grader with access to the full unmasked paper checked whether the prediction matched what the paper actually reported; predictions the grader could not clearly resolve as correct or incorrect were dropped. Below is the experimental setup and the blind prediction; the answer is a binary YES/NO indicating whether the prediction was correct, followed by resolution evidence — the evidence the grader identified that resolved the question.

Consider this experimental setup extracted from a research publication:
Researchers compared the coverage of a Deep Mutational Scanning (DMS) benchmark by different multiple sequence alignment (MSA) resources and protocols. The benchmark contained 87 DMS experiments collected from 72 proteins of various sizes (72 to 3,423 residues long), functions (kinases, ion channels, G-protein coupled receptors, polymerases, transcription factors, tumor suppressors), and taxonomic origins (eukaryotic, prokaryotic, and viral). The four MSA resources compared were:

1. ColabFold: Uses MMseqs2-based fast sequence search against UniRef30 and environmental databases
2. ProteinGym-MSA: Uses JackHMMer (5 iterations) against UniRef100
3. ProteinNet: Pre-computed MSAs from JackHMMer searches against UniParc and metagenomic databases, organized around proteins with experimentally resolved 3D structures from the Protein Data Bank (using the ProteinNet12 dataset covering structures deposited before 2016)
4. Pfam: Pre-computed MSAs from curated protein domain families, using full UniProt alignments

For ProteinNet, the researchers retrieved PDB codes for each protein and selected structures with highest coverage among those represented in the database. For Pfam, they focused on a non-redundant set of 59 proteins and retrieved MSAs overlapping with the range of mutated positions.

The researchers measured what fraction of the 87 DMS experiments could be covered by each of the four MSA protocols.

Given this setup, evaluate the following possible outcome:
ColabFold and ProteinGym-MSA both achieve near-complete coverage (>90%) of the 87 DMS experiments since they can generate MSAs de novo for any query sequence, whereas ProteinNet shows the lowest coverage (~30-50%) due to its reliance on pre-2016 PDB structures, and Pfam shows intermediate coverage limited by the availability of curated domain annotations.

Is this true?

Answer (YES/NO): NO